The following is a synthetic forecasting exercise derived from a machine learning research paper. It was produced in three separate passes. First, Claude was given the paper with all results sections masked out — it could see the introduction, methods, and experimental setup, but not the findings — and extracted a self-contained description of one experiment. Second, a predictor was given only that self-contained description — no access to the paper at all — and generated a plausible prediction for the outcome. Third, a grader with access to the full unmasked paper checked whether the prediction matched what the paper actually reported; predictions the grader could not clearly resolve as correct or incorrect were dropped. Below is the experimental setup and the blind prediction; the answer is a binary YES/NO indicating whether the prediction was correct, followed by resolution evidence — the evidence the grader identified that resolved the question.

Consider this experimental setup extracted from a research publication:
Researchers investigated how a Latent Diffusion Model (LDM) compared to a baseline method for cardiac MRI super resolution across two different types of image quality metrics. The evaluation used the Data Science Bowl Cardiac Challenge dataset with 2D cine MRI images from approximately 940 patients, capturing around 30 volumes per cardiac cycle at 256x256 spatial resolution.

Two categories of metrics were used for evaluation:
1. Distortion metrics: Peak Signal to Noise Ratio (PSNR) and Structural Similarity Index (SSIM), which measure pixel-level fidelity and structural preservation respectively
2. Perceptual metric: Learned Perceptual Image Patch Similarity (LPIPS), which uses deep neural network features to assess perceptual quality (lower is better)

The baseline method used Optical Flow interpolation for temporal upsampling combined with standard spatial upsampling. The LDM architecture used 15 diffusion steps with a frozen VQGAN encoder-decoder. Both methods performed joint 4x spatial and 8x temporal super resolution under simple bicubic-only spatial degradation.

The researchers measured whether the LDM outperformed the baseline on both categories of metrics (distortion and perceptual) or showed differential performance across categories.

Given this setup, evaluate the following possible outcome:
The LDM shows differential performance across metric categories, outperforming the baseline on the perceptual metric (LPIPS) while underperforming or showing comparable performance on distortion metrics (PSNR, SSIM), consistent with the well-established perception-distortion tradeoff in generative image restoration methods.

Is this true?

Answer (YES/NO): YES